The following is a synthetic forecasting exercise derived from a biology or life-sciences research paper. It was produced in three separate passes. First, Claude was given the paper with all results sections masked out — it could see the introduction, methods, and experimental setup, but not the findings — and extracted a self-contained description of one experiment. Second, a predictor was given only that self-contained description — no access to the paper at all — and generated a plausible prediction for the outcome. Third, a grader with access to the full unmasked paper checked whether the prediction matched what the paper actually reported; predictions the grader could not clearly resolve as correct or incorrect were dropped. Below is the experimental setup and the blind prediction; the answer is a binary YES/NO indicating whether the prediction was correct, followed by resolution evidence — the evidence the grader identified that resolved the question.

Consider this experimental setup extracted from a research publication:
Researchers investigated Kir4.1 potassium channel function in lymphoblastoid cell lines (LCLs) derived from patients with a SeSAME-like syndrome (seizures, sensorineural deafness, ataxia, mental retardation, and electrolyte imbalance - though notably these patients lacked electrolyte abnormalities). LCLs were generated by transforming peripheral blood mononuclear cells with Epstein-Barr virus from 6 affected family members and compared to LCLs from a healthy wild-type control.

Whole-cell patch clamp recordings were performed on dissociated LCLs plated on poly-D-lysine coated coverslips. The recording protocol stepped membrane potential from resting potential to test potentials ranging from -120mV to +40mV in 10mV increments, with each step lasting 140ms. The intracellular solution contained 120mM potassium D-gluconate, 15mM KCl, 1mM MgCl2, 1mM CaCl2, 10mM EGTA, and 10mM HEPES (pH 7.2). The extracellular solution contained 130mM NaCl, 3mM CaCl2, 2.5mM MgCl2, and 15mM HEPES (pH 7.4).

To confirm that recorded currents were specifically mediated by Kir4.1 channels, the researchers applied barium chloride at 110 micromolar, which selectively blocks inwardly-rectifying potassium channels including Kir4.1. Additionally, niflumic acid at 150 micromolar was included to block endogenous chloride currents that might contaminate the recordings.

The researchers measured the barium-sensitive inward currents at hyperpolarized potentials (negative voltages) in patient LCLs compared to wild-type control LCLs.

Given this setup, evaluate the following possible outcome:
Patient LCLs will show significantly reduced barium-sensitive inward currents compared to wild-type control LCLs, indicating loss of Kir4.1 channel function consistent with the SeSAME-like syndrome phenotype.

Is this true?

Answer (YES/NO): YES